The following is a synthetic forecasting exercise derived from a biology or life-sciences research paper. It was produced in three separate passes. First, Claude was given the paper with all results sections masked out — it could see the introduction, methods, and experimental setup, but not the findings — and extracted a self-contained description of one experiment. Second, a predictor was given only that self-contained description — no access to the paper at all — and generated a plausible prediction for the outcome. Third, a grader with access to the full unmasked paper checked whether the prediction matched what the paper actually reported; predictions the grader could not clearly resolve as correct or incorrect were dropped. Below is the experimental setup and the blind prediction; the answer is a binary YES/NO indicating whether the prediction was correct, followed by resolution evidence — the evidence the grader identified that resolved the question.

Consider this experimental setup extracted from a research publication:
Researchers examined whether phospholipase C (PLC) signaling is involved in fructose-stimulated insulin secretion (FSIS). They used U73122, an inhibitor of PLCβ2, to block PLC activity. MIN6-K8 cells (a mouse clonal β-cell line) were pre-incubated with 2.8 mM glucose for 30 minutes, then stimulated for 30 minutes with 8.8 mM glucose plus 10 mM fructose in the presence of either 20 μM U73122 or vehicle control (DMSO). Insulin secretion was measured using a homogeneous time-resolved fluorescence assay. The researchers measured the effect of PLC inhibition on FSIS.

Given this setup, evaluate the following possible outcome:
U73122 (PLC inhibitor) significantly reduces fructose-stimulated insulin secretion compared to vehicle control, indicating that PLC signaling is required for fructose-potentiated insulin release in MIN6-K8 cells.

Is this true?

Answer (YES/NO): YES